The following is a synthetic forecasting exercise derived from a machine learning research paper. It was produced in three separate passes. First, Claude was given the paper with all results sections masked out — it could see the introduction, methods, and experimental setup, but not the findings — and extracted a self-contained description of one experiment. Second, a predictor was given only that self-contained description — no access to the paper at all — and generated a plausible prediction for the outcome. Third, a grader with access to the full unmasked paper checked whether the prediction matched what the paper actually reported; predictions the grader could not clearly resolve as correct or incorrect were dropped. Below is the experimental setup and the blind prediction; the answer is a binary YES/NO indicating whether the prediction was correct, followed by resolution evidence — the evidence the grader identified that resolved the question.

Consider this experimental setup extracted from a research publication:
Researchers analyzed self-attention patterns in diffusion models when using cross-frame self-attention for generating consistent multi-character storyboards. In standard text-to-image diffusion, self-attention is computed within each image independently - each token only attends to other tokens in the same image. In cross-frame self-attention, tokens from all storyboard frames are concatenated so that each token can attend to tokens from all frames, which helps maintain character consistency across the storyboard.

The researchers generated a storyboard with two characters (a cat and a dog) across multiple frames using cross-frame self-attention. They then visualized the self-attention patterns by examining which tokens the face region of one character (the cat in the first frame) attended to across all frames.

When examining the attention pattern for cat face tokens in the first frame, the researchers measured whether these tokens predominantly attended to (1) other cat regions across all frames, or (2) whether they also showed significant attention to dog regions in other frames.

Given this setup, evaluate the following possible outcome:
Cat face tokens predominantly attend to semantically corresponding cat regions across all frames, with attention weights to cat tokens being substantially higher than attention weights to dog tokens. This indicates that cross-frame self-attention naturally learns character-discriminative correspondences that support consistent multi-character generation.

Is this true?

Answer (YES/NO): NO